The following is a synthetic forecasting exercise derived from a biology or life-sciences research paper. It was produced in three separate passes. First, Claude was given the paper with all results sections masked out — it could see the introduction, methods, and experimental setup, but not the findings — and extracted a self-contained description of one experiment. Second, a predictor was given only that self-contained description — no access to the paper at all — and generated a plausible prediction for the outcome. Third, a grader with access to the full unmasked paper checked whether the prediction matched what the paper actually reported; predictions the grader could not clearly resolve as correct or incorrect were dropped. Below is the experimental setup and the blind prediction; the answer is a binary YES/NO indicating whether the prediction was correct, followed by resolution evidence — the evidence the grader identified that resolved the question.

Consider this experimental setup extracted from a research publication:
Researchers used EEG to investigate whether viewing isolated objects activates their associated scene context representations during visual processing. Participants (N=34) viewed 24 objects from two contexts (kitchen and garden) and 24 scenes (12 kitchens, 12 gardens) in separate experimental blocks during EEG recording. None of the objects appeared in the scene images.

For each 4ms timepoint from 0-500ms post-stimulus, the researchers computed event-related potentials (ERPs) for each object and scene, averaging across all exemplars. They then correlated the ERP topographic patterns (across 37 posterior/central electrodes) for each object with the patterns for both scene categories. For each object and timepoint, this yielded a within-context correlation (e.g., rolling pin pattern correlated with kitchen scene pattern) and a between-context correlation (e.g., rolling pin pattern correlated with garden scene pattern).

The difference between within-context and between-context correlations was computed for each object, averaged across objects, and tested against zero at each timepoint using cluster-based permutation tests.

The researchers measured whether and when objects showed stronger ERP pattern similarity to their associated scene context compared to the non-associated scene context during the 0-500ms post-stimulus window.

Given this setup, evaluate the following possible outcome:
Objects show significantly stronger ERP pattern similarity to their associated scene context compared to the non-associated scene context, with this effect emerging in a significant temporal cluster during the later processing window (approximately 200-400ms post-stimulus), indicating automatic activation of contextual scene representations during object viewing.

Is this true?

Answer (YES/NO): NO